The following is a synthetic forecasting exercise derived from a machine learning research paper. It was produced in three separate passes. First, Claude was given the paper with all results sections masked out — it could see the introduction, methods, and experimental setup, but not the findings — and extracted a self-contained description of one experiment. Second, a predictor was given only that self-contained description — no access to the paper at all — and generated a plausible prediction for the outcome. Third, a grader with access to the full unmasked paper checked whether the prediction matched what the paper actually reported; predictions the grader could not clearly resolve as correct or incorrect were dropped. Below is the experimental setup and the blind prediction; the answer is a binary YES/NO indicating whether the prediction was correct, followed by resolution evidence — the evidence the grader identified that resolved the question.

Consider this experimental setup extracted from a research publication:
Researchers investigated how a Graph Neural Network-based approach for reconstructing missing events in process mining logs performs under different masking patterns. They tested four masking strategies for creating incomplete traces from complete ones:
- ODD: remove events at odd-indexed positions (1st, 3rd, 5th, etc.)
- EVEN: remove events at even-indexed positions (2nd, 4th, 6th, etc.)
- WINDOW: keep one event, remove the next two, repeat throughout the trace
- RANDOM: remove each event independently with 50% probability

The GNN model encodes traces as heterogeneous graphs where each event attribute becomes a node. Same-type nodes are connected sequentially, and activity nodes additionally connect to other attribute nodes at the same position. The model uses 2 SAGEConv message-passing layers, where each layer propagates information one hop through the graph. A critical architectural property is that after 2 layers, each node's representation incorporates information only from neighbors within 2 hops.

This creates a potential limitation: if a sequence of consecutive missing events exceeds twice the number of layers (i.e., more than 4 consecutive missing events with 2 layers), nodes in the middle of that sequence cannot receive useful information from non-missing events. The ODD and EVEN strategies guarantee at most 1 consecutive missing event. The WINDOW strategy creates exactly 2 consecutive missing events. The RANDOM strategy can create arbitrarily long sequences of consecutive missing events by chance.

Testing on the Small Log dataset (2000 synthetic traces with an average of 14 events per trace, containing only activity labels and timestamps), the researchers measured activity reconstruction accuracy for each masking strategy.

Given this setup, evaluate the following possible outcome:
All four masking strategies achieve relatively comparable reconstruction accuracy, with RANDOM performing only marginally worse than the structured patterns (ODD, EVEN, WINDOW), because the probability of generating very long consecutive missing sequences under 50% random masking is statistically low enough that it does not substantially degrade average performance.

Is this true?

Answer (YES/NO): NO